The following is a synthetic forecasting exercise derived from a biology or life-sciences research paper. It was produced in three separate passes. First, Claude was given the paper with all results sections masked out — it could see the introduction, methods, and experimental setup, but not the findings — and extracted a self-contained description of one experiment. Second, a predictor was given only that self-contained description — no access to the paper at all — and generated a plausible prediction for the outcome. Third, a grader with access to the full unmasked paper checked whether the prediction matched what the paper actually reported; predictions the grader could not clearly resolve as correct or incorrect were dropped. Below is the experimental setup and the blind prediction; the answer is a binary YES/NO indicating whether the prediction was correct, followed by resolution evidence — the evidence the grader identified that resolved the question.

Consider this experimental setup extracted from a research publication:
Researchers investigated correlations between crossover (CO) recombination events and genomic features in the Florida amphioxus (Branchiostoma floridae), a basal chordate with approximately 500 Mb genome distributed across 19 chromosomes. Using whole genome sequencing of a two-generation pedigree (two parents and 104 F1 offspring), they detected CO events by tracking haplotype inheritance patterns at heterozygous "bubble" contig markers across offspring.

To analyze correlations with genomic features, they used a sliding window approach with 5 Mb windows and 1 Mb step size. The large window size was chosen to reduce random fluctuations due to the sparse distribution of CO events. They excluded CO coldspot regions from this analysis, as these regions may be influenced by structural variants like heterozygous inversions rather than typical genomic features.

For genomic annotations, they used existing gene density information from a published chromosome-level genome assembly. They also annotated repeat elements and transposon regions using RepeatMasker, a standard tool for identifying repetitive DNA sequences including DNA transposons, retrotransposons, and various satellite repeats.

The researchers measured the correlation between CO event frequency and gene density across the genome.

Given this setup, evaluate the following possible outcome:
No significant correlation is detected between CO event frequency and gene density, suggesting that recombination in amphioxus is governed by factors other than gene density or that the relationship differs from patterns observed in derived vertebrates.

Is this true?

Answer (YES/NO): NO